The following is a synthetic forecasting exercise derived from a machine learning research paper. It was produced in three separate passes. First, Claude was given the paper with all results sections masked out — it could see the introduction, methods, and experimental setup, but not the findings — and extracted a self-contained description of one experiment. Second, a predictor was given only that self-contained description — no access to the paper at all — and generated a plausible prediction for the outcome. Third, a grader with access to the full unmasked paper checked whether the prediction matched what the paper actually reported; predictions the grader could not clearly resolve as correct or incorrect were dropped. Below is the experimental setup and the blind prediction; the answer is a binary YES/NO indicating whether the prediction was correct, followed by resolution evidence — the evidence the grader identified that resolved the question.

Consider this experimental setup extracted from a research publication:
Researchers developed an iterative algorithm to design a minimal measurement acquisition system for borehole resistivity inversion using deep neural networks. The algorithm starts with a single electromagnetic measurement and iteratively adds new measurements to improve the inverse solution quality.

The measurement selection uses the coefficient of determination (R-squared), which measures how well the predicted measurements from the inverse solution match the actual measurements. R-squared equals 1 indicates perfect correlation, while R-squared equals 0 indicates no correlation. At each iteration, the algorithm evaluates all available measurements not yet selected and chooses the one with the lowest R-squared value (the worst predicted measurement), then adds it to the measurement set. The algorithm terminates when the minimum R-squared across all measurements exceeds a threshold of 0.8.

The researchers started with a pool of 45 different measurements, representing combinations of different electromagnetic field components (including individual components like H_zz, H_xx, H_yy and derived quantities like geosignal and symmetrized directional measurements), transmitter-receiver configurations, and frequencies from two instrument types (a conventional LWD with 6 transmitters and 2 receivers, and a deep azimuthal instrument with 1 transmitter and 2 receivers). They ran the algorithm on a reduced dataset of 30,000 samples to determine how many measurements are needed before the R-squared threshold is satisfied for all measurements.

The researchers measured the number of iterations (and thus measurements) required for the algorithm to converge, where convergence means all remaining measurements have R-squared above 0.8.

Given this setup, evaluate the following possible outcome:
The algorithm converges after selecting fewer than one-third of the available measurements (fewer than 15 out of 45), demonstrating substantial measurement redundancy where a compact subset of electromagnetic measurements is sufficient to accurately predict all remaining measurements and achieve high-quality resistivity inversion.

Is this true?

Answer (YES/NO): YES